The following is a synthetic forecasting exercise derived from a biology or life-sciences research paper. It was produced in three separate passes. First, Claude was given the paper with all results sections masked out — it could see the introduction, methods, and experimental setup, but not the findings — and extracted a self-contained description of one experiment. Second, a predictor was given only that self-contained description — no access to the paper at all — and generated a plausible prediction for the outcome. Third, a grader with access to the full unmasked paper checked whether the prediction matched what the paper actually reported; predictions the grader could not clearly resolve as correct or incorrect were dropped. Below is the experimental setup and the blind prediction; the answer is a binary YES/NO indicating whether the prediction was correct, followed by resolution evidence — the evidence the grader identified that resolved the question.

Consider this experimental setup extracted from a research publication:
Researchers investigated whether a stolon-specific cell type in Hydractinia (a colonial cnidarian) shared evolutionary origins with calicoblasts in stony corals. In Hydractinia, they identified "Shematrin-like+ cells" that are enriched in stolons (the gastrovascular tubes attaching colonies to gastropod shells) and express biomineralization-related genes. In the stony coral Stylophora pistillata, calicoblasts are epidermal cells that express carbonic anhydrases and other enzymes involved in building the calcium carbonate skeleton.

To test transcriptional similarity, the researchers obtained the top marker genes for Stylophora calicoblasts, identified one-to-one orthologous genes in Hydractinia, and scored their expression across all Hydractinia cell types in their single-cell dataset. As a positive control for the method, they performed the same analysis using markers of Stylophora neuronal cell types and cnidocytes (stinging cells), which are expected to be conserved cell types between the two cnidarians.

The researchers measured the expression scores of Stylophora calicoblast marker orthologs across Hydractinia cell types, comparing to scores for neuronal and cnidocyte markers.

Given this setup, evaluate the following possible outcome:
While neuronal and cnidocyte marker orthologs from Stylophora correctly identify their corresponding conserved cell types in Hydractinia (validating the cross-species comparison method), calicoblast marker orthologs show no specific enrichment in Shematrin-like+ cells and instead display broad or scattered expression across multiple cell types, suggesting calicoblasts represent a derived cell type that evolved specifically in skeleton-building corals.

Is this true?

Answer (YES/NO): YES